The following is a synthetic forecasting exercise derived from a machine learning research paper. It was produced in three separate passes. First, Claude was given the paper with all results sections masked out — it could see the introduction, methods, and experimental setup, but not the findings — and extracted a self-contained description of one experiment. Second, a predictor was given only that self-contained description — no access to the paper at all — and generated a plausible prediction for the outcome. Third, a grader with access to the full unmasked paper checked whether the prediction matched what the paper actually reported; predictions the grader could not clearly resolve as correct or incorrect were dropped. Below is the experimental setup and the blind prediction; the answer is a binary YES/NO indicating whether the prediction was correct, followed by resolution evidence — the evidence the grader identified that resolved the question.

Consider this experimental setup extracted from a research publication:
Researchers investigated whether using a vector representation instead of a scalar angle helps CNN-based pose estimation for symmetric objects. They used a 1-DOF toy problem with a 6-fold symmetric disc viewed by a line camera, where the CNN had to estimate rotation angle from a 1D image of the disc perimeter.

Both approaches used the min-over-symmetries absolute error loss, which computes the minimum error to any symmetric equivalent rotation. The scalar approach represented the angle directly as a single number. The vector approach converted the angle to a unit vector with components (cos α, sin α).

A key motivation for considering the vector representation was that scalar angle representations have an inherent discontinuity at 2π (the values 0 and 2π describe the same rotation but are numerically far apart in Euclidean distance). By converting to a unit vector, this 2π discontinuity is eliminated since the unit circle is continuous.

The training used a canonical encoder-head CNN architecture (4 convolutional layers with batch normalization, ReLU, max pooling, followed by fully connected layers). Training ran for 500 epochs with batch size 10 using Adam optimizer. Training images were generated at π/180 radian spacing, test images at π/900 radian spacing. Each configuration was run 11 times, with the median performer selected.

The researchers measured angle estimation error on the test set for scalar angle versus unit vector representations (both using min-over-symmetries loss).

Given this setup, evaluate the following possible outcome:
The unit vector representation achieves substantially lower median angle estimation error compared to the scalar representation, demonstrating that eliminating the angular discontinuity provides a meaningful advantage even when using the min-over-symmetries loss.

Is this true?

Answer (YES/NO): NO